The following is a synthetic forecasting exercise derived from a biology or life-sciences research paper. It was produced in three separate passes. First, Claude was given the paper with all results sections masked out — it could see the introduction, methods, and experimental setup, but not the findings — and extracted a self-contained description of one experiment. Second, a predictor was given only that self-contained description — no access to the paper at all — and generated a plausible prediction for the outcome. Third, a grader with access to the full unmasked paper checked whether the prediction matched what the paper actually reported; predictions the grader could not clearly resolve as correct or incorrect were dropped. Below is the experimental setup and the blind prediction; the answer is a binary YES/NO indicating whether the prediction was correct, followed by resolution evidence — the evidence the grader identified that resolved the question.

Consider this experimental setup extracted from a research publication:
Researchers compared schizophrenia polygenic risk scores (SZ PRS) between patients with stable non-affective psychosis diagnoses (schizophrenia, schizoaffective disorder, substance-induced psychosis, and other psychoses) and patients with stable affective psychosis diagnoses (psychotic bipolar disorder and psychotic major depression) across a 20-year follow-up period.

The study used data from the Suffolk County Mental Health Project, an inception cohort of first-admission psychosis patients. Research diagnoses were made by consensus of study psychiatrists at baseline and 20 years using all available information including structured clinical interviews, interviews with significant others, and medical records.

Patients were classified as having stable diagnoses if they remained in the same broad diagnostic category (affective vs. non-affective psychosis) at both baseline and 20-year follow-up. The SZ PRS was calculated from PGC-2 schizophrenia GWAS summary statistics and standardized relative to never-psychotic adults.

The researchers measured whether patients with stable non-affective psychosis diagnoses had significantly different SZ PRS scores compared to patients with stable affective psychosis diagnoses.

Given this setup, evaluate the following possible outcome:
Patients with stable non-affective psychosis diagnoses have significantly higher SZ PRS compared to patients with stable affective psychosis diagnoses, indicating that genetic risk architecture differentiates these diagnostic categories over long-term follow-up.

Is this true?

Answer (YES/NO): YES